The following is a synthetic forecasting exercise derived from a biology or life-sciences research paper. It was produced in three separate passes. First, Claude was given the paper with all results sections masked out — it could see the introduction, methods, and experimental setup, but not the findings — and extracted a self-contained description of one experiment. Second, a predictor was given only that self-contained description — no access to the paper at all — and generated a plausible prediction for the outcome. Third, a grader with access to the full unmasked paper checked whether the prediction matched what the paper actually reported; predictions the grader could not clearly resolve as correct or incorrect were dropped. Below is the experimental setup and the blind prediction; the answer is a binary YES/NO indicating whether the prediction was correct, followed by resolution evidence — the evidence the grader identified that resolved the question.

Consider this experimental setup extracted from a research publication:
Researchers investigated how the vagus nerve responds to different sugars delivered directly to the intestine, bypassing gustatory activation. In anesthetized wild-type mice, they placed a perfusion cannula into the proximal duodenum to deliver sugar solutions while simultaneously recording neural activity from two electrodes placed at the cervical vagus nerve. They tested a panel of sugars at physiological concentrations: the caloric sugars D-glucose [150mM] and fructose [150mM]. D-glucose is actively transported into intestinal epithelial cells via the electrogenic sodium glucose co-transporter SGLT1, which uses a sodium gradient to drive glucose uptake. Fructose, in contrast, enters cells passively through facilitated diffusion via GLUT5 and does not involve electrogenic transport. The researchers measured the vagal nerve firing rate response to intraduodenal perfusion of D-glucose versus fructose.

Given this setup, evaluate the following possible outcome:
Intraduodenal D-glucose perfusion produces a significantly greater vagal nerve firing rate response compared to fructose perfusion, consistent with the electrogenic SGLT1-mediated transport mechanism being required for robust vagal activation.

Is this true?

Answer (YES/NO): YES